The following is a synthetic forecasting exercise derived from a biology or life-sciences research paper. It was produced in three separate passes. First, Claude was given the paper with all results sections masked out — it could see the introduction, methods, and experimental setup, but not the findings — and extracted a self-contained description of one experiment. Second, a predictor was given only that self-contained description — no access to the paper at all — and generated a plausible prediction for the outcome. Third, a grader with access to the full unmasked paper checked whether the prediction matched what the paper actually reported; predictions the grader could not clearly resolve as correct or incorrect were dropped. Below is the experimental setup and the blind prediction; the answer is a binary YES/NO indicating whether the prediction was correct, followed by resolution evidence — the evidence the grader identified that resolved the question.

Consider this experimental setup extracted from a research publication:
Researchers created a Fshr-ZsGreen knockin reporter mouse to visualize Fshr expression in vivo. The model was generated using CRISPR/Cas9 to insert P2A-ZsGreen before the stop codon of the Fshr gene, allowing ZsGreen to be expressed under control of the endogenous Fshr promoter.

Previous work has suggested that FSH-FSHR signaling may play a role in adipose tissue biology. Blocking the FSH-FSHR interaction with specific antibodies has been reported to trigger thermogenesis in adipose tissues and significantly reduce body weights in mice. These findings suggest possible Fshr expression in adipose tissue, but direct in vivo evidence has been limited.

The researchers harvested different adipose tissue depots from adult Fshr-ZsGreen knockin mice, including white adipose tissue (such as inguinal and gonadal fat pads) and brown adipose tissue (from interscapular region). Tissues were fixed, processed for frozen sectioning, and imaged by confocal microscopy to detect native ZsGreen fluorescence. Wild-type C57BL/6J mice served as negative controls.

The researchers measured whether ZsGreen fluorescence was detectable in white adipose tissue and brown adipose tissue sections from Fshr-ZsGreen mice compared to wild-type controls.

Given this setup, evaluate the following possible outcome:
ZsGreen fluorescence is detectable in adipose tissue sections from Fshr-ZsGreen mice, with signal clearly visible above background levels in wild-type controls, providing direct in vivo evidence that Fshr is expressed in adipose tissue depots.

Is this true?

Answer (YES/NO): YES